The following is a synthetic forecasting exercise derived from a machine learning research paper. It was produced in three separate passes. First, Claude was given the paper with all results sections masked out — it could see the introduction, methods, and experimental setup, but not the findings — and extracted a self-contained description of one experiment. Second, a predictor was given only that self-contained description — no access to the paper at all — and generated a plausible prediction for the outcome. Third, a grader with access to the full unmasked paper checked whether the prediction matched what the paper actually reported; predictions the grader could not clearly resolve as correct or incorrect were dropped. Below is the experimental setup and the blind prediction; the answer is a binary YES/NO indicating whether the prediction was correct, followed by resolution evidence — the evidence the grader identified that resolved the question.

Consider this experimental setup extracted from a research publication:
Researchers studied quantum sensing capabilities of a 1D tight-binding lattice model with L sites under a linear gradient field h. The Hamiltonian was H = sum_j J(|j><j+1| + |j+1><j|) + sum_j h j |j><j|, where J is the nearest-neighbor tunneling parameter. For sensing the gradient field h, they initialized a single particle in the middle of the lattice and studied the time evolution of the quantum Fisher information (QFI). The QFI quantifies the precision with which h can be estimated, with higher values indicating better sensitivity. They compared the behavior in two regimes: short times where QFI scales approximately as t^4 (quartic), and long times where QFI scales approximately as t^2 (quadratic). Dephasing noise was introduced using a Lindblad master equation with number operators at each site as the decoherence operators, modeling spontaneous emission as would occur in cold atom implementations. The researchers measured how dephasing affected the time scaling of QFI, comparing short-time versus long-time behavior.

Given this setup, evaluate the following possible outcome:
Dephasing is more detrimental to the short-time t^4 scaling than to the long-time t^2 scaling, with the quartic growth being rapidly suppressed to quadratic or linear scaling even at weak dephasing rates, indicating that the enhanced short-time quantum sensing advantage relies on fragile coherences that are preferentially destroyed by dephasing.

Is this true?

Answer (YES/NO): NO